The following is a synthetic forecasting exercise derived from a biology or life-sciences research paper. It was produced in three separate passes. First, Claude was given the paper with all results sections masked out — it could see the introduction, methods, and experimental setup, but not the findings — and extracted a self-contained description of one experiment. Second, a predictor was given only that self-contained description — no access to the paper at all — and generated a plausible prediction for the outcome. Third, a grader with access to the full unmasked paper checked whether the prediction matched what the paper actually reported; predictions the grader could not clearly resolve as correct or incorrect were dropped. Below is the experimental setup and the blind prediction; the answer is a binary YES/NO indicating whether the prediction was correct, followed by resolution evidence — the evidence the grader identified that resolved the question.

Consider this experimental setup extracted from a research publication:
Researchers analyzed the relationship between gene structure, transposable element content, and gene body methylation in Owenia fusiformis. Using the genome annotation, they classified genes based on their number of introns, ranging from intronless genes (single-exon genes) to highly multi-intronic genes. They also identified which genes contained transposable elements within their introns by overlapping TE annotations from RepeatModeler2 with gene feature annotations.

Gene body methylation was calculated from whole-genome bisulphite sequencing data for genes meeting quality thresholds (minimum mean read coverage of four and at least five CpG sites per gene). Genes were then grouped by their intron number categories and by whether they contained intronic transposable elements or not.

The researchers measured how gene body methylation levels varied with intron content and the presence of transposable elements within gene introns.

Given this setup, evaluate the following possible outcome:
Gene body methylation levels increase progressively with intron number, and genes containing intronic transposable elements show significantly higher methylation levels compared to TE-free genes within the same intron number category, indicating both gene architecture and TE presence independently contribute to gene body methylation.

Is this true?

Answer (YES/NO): YES